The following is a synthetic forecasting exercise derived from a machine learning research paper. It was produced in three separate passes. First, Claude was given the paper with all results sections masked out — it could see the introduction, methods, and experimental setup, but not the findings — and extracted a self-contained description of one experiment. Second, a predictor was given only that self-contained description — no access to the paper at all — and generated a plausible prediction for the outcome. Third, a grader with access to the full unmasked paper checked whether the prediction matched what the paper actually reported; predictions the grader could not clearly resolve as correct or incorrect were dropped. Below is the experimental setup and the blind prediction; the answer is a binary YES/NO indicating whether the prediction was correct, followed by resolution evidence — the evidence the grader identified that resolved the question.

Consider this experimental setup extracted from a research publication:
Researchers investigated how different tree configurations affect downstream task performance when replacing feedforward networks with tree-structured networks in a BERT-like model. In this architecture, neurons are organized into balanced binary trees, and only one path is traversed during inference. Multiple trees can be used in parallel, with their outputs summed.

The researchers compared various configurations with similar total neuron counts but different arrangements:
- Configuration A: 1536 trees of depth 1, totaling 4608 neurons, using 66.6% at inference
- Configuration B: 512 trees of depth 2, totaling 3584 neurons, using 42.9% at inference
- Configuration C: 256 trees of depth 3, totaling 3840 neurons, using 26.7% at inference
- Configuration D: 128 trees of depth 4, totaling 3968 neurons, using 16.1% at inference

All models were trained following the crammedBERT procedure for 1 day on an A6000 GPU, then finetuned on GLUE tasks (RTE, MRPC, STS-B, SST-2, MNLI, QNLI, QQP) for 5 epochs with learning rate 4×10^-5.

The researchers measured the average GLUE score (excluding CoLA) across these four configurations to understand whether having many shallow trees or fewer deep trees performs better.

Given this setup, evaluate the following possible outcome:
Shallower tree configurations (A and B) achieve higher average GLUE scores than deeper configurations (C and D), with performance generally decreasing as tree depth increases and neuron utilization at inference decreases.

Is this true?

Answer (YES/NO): NO